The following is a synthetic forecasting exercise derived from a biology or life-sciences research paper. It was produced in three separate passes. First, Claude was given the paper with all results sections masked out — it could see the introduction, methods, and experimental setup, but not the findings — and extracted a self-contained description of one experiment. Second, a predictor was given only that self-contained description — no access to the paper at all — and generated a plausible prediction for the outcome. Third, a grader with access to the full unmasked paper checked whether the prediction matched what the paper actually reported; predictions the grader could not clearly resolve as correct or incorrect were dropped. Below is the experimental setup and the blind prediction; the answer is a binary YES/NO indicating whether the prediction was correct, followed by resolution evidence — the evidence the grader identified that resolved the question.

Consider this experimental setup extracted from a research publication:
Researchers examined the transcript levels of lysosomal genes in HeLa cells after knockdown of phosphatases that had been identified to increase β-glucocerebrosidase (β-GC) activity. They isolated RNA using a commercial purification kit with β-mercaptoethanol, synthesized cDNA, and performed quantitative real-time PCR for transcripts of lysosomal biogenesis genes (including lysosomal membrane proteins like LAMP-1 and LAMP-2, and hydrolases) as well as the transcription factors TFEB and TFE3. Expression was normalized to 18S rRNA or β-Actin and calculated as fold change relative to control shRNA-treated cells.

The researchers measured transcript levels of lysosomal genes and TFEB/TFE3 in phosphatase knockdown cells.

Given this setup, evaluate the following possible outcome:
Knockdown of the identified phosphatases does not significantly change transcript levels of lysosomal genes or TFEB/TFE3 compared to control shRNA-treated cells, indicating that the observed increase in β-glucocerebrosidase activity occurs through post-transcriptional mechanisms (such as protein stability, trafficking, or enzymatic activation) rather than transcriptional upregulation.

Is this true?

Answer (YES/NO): YES